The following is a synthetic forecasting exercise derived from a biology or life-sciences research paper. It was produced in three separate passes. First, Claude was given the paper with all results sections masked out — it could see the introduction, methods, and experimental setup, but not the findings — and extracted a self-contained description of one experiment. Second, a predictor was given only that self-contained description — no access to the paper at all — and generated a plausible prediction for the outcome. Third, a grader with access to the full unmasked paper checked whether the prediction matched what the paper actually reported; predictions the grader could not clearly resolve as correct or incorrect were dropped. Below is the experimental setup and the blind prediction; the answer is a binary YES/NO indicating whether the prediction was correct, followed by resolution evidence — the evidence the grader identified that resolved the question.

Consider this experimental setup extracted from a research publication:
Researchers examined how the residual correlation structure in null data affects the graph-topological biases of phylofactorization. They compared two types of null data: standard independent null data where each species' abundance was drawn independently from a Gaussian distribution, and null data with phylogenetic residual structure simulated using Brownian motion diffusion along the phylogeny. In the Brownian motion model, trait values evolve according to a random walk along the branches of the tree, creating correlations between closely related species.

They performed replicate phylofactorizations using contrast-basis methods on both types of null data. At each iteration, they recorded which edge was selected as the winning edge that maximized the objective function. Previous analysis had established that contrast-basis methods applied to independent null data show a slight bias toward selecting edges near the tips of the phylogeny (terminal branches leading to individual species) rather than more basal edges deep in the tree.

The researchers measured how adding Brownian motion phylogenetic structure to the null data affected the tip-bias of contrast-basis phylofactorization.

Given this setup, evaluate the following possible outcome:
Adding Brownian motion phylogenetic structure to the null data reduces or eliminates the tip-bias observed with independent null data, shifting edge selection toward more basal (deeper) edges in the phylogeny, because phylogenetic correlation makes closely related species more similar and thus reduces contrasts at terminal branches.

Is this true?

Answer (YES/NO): NO